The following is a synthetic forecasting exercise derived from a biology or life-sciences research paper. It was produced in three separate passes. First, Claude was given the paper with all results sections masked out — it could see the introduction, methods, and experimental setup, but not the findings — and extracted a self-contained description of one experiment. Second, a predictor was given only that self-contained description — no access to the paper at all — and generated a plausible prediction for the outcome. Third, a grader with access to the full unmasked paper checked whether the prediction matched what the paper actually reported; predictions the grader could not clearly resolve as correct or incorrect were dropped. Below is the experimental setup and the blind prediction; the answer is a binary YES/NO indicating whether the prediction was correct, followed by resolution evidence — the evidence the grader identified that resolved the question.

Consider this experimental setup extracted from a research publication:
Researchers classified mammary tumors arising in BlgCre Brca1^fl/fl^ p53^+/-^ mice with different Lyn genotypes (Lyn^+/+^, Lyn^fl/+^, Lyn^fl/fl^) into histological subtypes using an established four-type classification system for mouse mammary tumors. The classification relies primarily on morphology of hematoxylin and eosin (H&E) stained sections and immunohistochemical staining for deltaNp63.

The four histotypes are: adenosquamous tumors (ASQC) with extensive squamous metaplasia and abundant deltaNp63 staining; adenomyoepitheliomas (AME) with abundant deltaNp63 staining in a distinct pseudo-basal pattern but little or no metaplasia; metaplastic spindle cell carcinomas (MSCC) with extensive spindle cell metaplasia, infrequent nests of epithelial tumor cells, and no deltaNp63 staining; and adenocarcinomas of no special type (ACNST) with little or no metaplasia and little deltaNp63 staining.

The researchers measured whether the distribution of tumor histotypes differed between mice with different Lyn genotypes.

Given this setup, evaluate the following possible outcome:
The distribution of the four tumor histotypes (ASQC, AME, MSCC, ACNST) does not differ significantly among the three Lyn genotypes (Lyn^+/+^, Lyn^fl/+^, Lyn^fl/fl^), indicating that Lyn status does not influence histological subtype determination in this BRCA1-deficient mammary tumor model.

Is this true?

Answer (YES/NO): YES